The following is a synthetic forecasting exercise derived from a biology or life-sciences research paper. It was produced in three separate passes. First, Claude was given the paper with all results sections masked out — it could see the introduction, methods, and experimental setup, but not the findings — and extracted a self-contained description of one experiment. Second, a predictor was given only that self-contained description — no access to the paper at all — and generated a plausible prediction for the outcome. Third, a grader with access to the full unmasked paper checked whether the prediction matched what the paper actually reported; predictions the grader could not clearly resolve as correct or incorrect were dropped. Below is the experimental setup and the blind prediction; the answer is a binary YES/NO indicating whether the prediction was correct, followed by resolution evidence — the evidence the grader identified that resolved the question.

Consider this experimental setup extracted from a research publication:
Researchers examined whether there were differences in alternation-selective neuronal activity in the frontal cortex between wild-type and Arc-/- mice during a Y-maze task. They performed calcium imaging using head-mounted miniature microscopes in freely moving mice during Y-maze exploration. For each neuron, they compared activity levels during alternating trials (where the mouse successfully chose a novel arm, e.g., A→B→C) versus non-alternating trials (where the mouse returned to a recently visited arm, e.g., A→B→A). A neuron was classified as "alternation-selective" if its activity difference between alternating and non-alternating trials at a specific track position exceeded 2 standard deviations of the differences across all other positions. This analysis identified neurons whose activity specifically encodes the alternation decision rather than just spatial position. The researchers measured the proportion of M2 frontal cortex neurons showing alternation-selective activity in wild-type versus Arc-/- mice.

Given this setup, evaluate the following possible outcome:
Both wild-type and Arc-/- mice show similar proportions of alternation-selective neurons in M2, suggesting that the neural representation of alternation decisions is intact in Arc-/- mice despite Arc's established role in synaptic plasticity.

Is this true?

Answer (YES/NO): NO